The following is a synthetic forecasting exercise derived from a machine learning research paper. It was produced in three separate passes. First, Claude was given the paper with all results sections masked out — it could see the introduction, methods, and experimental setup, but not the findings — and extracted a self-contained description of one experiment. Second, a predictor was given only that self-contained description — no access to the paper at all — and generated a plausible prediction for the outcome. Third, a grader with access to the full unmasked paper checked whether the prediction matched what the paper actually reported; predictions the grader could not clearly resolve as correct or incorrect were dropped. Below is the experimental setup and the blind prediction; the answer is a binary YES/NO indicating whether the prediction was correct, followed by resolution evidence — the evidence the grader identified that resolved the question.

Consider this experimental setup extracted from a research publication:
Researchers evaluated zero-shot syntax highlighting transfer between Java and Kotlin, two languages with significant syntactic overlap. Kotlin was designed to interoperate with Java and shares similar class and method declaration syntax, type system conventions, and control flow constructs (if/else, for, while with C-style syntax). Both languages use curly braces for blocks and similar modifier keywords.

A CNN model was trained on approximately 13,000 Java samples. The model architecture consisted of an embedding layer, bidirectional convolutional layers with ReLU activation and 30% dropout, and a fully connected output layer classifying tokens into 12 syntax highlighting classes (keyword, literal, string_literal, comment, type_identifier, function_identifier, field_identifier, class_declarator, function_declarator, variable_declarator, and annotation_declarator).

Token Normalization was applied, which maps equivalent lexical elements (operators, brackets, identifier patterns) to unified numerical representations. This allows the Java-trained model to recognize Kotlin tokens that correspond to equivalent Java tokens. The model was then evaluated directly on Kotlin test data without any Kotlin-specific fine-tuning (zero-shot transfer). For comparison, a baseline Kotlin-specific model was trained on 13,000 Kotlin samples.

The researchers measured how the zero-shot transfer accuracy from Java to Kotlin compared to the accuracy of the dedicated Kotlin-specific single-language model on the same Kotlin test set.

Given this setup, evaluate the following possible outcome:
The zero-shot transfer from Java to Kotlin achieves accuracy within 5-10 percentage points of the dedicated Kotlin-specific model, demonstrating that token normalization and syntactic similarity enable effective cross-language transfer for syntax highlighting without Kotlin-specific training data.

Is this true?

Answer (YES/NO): NO